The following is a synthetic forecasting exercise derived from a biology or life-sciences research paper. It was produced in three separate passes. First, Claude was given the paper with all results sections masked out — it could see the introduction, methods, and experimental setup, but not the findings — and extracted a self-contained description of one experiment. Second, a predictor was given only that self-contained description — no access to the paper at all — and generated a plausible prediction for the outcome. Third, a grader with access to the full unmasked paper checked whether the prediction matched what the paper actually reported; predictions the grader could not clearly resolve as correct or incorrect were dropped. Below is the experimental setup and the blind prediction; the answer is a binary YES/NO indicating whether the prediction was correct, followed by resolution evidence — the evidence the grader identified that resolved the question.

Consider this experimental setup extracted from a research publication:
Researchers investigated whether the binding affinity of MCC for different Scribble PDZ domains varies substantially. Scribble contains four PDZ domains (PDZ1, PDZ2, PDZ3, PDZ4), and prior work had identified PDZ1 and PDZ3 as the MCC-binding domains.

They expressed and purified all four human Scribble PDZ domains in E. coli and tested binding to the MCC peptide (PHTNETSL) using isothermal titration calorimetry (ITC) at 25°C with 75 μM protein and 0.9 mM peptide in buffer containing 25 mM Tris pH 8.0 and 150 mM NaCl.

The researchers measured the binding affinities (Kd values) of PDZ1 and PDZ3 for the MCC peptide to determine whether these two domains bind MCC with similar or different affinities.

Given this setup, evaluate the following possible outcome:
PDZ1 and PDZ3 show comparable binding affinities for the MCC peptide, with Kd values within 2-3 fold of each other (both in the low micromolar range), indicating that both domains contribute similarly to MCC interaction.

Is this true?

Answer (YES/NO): YES